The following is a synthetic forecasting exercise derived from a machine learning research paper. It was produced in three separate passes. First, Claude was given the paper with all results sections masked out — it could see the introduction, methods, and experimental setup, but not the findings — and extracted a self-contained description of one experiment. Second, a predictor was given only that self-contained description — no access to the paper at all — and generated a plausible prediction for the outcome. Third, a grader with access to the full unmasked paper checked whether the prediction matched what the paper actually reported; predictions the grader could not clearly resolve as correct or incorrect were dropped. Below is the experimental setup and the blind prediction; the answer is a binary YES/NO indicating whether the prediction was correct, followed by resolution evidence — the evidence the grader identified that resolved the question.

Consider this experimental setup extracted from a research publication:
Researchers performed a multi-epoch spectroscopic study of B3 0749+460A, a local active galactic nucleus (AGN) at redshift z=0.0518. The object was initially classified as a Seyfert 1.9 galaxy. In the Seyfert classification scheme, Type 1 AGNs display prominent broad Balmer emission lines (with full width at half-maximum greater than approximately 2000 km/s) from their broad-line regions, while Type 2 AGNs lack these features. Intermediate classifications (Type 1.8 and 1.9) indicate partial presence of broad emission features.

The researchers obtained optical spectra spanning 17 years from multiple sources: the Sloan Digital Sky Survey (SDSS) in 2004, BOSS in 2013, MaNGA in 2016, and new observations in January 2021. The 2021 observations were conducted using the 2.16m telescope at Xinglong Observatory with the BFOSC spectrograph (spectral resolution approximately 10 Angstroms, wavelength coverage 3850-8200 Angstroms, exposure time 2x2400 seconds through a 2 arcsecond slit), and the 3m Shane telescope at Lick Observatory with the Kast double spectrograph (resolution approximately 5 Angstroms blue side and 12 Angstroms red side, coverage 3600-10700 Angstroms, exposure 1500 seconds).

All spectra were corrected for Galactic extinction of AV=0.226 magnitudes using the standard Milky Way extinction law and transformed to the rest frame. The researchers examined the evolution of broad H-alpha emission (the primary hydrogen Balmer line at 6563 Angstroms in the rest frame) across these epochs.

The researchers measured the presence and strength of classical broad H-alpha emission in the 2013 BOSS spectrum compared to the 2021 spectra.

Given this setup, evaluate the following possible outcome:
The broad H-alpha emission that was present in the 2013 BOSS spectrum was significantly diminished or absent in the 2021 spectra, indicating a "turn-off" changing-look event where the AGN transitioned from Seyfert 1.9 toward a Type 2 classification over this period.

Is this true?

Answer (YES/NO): NO